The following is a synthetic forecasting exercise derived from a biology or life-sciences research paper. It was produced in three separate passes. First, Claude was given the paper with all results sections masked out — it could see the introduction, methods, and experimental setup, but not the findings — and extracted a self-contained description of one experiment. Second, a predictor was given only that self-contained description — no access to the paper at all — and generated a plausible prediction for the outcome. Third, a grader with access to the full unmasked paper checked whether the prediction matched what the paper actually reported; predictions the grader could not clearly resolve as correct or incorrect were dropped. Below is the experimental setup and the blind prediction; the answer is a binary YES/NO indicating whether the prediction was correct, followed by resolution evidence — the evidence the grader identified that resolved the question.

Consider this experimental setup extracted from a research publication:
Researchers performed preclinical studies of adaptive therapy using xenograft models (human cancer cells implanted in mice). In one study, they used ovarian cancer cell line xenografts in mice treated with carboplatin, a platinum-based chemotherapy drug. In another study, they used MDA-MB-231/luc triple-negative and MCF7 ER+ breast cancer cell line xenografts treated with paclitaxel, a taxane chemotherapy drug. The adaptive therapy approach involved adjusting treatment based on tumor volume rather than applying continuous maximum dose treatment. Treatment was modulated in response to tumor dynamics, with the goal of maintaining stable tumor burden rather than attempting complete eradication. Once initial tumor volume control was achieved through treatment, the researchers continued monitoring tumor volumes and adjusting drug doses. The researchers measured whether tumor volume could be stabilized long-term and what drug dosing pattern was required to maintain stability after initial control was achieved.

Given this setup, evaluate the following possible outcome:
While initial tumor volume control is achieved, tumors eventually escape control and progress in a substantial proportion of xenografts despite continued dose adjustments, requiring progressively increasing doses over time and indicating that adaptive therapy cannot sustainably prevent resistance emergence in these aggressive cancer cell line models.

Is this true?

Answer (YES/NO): NO